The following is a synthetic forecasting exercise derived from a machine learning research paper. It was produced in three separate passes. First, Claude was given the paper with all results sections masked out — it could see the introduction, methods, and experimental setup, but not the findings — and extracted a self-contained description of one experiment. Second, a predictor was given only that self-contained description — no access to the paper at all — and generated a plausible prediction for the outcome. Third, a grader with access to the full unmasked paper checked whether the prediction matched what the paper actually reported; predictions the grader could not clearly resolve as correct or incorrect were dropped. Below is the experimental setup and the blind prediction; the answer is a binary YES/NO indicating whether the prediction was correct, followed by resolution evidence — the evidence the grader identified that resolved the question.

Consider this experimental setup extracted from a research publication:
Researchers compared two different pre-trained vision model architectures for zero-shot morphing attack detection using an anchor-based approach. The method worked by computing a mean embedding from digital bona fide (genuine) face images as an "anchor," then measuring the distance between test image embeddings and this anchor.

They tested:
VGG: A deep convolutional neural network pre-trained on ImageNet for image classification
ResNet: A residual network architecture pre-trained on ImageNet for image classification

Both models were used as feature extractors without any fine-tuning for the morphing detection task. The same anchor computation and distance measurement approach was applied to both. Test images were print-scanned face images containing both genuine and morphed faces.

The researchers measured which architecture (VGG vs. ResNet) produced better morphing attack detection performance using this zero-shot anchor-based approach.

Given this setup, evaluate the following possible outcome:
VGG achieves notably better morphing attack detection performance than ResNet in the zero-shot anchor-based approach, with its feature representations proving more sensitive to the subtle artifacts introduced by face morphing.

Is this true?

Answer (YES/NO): NO